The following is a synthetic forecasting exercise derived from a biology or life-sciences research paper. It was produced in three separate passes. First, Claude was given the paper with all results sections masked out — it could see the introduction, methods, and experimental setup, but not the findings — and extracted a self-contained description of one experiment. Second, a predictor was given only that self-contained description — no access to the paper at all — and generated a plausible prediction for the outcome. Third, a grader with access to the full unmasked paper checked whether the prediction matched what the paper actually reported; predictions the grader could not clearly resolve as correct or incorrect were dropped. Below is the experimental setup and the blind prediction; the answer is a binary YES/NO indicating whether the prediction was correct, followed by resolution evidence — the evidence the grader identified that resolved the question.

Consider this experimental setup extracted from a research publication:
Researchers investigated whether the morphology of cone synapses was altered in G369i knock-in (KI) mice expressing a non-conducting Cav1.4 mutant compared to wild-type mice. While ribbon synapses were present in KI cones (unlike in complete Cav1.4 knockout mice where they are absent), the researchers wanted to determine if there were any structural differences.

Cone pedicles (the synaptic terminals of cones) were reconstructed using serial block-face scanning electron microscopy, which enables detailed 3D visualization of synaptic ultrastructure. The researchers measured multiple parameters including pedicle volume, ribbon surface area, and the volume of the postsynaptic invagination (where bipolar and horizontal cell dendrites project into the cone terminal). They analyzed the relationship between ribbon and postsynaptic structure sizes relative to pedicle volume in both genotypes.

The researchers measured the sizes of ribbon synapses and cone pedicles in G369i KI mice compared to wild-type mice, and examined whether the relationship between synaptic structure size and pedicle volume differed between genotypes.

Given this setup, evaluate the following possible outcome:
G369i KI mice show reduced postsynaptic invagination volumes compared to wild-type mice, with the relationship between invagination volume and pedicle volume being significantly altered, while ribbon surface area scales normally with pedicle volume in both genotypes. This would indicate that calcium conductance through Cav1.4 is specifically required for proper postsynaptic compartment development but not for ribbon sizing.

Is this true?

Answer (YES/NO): NO